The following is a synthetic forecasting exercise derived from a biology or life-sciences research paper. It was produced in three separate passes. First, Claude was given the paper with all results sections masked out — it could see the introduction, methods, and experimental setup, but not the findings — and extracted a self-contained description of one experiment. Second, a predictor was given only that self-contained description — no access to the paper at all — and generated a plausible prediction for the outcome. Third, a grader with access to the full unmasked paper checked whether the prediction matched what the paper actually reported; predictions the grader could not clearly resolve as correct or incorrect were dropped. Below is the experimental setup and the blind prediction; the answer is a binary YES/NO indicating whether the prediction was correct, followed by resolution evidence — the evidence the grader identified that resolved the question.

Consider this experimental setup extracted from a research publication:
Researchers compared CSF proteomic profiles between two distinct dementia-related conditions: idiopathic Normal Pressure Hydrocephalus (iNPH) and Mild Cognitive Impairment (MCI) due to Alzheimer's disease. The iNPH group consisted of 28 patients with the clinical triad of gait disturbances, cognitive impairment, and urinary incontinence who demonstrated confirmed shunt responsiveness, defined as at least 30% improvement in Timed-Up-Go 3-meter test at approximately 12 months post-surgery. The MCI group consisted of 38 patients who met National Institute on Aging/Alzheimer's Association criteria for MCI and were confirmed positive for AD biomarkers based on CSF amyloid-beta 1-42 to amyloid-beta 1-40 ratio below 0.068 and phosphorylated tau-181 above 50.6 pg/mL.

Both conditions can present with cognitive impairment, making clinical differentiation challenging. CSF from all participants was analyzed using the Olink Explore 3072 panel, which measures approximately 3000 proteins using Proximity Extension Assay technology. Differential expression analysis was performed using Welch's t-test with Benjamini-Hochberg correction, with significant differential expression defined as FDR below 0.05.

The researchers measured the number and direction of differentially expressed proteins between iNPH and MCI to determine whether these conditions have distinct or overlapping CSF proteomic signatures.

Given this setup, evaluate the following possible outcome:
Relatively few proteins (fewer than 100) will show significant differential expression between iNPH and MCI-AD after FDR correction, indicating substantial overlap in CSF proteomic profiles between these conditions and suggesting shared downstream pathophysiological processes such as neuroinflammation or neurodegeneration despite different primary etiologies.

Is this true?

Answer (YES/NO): NO